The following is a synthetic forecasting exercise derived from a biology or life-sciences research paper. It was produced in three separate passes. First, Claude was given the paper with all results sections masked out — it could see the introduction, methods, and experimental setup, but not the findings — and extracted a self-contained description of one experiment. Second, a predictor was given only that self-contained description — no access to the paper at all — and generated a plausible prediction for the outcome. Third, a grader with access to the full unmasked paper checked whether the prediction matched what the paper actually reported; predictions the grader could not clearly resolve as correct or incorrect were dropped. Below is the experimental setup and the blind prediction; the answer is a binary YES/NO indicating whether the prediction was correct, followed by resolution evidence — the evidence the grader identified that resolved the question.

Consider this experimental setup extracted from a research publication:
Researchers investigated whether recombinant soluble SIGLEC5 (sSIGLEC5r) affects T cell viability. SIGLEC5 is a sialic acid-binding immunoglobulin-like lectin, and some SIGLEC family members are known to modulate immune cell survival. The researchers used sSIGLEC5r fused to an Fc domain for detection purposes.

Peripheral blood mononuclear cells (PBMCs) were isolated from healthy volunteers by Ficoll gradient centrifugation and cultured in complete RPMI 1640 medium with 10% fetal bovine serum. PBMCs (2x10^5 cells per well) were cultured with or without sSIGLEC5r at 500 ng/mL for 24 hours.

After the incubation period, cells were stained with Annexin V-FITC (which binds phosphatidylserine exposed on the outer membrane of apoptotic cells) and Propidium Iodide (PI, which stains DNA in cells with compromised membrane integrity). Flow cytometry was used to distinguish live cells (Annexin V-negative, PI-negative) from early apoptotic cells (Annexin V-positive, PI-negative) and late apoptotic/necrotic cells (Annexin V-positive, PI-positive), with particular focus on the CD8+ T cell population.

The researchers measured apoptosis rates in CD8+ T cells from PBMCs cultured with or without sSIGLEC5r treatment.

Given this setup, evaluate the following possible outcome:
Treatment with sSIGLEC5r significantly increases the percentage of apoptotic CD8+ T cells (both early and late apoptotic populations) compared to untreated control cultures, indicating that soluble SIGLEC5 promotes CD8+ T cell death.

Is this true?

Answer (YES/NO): NO